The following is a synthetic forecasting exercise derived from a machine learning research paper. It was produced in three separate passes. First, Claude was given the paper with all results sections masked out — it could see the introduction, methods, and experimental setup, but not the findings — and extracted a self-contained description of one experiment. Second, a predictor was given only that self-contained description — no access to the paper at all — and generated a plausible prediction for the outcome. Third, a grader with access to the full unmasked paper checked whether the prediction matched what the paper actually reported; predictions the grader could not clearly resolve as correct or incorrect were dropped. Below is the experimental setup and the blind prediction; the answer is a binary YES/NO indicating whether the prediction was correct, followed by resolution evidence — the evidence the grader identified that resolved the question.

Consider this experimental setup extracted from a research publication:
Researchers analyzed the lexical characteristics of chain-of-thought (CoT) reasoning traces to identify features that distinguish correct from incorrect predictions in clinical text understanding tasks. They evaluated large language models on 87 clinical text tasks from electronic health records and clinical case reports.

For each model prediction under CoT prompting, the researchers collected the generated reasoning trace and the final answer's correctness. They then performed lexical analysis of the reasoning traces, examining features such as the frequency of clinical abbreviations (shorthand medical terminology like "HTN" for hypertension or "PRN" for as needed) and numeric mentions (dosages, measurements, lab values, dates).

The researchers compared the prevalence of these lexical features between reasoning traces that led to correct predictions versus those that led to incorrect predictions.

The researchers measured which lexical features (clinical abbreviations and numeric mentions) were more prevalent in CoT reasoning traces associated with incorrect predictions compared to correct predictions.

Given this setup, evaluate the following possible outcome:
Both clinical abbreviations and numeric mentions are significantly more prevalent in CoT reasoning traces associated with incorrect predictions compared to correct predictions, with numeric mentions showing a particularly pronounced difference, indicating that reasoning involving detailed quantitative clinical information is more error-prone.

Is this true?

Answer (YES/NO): NO